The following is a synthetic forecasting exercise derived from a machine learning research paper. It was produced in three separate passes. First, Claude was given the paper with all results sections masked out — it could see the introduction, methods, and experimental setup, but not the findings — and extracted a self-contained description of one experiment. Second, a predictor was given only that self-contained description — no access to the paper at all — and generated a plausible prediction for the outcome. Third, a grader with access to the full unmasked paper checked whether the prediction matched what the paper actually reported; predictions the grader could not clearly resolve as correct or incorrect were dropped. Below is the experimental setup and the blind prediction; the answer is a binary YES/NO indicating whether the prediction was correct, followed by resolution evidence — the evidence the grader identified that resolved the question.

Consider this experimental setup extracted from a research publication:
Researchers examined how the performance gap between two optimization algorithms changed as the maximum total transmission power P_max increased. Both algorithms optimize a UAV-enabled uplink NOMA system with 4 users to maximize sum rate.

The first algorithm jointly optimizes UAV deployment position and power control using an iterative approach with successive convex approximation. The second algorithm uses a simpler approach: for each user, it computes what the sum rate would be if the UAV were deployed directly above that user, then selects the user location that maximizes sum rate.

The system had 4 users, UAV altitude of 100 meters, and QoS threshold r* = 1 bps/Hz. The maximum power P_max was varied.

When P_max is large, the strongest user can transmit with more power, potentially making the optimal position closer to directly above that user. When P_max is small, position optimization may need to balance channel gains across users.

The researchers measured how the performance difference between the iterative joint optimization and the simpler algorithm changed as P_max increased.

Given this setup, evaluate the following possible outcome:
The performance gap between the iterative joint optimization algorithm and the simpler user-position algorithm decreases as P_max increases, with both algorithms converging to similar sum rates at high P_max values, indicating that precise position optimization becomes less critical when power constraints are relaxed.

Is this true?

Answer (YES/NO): YES